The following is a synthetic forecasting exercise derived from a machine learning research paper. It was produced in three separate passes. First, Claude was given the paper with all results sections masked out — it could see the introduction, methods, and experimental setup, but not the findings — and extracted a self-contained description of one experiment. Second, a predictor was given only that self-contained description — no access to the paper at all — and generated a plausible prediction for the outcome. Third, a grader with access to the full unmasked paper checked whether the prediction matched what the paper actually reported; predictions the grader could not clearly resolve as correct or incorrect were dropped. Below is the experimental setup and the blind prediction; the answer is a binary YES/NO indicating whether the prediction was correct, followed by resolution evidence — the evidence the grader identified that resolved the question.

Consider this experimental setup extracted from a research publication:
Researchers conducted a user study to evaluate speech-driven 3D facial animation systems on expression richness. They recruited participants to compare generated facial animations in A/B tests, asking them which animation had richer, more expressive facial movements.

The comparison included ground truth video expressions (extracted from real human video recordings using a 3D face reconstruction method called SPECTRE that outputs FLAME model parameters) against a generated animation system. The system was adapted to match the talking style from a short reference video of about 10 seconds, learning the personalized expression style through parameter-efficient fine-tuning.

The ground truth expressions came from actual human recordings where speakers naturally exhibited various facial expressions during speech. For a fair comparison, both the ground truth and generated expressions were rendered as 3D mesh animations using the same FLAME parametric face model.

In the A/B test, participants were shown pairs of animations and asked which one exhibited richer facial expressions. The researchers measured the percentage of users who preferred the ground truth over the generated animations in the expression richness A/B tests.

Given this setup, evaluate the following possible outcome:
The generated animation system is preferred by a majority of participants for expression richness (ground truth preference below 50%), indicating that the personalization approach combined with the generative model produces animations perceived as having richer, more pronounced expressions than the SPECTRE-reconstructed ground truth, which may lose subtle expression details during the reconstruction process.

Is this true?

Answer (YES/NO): YES